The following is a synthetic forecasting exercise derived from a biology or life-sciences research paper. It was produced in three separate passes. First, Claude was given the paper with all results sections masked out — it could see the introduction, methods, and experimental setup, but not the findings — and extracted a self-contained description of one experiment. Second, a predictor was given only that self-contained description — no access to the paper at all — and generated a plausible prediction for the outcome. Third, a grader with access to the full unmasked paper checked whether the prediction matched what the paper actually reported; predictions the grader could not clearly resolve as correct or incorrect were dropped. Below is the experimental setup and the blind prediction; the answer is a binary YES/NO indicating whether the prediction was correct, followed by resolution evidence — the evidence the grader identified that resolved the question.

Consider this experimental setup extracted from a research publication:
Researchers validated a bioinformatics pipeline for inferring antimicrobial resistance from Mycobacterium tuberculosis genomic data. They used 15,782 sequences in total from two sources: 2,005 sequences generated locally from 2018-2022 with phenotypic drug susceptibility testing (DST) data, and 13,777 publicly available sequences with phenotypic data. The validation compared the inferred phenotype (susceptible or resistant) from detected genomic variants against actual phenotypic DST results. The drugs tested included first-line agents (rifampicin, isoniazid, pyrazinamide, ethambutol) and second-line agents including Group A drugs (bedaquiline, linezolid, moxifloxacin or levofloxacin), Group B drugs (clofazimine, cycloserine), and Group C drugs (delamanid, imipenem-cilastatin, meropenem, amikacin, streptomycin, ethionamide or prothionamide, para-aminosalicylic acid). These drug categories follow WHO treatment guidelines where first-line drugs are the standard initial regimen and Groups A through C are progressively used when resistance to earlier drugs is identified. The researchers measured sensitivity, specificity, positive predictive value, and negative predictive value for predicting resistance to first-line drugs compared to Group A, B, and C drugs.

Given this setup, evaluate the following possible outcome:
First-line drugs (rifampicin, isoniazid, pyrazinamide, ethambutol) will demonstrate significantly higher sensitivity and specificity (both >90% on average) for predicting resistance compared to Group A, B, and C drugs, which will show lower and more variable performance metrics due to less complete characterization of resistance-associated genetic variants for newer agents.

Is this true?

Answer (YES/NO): NO